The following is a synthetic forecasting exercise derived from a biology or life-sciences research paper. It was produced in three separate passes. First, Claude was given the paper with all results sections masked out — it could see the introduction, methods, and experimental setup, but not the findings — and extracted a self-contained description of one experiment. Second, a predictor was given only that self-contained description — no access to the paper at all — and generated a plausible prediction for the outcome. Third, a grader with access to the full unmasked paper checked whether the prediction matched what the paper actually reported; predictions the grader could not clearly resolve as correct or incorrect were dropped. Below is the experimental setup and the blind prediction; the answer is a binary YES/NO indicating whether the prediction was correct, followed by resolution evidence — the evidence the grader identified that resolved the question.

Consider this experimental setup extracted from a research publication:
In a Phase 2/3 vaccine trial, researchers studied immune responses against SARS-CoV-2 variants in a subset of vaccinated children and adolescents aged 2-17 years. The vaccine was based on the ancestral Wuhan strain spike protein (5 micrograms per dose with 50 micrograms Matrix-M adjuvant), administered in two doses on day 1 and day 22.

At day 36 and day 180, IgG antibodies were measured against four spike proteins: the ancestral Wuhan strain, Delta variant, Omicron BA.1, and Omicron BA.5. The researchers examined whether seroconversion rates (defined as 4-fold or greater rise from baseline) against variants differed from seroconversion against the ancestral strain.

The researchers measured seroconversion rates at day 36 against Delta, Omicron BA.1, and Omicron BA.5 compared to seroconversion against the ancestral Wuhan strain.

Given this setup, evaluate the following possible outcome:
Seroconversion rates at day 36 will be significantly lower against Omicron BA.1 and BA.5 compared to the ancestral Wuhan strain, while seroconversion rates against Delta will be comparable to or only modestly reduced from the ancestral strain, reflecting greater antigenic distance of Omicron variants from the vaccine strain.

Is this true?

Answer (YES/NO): NO